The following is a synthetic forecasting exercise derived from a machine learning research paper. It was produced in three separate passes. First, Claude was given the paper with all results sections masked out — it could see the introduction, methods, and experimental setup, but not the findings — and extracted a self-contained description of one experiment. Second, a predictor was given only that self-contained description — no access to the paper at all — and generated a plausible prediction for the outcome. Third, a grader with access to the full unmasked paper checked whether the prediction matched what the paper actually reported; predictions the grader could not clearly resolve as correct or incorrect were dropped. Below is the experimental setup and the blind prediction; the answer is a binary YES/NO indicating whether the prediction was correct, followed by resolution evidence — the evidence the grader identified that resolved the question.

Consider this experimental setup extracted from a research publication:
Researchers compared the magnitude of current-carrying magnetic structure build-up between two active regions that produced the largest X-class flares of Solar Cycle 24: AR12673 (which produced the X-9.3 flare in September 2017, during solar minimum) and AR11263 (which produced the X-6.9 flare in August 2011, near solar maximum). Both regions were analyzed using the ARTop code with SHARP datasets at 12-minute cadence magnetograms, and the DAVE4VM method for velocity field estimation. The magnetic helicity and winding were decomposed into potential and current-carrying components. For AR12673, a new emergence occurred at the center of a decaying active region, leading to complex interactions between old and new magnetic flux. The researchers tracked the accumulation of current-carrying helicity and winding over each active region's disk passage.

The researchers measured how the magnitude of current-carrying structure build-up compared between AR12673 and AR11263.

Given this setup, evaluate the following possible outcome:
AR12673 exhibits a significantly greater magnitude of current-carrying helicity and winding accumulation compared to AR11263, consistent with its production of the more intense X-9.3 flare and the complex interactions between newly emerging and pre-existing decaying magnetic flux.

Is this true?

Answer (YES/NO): YES